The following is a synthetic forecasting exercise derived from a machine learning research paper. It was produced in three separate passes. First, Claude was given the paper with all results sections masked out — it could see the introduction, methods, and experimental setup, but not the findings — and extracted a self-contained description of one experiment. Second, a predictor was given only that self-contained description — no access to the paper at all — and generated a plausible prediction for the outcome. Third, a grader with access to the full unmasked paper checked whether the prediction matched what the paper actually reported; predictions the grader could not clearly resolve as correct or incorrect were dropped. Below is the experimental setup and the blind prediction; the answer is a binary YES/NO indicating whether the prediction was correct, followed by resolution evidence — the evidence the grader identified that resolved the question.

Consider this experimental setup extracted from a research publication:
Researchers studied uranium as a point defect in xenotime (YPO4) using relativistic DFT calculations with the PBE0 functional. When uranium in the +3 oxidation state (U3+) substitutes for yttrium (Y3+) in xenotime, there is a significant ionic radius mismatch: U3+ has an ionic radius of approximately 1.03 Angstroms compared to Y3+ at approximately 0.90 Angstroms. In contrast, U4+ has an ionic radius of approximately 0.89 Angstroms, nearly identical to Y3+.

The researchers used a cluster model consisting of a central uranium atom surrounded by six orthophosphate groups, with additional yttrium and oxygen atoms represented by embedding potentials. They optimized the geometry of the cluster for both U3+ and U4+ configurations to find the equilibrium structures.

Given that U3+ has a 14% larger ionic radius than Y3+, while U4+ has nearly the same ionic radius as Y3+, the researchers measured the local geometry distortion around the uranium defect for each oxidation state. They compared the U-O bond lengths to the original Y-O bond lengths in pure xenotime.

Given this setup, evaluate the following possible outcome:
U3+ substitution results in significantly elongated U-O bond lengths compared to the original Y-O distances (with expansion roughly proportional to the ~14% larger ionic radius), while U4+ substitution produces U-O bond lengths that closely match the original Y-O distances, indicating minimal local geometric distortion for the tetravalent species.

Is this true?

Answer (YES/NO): NO